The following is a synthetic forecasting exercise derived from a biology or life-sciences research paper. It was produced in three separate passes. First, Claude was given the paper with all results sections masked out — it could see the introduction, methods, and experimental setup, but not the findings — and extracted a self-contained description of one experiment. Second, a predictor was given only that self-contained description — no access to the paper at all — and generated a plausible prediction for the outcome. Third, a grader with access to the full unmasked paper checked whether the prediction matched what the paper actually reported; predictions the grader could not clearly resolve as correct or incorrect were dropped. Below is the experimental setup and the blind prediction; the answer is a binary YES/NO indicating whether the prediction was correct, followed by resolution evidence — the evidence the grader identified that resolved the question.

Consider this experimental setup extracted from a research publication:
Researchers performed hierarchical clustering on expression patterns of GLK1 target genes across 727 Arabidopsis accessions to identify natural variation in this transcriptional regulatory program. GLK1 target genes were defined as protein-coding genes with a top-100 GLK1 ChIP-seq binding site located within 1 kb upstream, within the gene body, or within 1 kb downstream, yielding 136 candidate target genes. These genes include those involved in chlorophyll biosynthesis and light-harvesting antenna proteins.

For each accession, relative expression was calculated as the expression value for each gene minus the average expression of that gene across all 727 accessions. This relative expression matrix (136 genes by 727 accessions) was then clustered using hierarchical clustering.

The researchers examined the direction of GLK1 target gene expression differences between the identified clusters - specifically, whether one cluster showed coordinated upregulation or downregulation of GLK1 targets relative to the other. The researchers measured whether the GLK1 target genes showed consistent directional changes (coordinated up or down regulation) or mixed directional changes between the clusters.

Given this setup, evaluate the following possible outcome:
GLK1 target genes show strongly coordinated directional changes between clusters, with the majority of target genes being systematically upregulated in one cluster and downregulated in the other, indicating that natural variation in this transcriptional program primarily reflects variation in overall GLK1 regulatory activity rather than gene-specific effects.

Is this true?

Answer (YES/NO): NO